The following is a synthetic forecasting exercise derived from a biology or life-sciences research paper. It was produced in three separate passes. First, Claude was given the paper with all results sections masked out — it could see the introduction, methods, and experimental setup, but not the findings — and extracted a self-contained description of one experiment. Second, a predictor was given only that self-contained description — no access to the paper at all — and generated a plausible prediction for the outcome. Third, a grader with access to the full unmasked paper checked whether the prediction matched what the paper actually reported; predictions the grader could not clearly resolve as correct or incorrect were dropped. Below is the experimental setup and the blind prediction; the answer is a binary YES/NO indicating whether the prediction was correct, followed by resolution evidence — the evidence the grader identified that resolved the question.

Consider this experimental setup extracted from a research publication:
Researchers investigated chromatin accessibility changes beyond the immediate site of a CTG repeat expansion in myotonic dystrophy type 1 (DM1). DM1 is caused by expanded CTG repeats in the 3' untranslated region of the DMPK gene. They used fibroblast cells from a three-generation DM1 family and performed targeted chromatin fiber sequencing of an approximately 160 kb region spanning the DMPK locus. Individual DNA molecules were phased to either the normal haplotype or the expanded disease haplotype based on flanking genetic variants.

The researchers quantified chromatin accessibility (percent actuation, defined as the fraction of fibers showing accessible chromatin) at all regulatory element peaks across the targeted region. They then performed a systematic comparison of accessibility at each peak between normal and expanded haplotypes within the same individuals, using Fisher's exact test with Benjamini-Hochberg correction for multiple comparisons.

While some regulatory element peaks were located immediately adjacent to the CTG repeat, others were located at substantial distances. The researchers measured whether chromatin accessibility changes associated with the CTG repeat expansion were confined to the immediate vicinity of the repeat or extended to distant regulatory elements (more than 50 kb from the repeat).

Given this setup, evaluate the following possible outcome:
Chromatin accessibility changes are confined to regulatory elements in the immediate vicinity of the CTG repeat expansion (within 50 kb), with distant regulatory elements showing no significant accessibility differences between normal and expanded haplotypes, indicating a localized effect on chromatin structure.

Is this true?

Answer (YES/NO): YES